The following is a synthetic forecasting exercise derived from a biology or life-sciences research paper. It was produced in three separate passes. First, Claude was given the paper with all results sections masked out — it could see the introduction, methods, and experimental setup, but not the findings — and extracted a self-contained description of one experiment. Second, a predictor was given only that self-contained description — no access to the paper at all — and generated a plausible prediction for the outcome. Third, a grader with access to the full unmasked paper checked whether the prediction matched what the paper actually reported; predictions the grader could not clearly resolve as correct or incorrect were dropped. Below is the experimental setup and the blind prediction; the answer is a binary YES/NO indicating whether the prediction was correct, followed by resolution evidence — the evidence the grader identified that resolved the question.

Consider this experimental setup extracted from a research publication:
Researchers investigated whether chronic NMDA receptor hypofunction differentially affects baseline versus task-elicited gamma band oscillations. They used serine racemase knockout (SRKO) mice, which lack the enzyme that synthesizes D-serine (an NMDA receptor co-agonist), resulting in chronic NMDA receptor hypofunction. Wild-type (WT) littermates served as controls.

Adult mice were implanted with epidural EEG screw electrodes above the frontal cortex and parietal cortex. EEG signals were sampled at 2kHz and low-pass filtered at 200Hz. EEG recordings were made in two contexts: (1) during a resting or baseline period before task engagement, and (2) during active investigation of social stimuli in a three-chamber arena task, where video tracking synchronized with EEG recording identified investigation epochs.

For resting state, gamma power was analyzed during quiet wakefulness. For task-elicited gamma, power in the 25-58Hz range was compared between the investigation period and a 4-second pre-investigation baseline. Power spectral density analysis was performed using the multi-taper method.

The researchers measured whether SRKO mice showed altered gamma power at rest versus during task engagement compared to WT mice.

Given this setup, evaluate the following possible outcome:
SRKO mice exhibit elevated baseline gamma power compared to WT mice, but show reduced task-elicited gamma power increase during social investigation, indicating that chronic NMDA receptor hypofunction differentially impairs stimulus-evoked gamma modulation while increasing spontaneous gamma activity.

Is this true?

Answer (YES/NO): NO